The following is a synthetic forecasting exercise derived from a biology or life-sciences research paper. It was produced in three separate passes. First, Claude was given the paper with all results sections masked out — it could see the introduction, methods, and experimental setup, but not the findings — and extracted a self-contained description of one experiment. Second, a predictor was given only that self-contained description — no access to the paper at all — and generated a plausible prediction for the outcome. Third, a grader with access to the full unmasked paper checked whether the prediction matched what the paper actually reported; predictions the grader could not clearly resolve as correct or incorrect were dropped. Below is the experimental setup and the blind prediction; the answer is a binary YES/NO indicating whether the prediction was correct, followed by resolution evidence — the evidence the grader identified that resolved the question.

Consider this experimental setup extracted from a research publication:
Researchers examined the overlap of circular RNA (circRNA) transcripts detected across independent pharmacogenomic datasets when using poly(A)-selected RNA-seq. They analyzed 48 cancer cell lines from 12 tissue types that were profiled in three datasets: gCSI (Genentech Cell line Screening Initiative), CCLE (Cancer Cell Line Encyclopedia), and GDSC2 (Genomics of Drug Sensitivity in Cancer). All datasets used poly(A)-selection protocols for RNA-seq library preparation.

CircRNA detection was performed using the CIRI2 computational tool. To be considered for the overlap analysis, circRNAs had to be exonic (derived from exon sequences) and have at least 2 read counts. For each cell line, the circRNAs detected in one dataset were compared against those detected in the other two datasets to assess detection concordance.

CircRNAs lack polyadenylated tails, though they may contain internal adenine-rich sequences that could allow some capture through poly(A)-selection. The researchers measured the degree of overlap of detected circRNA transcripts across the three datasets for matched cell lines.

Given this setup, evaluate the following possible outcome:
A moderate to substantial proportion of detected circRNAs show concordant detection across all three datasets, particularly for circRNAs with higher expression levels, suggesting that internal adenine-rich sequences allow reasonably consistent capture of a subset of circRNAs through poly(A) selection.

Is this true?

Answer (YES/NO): NO